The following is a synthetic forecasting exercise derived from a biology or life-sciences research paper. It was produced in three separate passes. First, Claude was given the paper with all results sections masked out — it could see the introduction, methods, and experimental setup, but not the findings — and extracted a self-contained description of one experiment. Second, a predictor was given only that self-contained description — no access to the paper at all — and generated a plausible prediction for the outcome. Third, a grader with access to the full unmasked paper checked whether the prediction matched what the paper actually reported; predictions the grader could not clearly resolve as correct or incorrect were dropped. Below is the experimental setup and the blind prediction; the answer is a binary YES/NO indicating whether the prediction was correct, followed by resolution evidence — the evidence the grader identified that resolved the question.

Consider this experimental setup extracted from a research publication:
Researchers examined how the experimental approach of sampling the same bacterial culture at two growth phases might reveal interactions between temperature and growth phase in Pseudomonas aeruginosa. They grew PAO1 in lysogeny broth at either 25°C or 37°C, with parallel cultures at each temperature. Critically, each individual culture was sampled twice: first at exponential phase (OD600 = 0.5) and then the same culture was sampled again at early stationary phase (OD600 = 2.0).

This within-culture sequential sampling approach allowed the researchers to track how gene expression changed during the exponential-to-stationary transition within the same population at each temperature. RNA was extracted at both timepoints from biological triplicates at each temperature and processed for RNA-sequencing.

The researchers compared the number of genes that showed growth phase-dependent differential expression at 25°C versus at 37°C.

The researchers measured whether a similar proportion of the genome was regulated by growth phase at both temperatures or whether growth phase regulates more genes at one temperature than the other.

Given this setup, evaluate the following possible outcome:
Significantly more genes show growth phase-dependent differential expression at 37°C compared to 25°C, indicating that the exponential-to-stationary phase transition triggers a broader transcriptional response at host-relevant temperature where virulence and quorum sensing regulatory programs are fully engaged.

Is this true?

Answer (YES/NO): NO